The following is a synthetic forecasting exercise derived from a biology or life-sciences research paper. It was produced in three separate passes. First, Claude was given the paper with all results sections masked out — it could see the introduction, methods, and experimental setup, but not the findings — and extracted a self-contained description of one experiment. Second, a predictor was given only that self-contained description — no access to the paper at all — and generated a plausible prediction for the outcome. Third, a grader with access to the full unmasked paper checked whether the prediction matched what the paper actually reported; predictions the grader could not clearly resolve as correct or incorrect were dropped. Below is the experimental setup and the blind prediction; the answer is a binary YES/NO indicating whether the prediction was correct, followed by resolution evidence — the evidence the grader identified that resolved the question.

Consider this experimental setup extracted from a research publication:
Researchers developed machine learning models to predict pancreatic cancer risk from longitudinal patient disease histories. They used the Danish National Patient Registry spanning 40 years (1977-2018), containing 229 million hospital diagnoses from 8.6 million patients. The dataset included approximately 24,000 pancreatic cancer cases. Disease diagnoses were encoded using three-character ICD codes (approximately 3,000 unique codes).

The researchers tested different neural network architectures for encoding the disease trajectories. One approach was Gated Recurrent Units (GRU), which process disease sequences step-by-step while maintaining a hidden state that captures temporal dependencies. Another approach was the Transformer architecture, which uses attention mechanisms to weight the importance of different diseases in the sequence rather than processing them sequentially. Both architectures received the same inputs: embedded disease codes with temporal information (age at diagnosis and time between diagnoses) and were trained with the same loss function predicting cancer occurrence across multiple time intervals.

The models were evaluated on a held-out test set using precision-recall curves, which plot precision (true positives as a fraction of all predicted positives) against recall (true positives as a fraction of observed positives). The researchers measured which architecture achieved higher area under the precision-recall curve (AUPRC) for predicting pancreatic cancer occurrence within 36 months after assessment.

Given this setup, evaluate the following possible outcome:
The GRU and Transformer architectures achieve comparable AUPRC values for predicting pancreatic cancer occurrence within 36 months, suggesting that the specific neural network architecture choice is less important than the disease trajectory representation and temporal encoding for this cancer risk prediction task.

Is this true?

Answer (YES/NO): NO